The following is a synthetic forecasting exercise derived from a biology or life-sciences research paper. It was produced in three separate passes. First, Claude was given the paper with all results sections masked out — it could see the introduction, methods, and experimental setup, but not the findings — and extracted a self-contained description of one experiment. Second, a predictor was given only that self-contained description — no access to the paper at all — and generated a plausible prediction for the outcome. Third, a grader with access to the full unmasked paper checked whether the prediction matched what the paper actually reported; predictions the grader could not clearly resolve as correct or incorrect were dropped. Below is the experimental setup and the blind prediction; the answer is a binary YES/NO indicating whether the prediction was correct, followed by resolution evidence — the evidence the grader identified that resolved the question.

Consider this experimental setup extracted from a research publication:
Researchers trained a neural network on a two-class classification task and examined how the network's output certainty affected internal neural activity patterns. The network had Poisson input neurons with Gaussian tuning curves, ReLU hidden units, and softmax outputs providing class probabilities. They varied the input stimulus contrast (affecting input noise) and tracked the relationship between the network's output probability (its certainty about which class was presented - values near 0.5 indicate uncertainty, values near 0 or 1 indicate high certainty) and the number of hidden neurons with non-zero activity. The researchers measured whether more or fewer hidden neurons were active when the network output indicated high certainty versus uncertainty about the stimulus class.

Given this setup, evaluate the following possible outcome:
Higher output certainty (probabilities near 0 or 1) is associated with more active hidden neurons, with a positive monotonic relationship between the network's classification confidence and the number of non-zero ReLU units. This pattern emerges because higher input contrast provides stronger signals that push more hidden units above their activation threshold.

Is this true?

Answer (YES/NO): NO